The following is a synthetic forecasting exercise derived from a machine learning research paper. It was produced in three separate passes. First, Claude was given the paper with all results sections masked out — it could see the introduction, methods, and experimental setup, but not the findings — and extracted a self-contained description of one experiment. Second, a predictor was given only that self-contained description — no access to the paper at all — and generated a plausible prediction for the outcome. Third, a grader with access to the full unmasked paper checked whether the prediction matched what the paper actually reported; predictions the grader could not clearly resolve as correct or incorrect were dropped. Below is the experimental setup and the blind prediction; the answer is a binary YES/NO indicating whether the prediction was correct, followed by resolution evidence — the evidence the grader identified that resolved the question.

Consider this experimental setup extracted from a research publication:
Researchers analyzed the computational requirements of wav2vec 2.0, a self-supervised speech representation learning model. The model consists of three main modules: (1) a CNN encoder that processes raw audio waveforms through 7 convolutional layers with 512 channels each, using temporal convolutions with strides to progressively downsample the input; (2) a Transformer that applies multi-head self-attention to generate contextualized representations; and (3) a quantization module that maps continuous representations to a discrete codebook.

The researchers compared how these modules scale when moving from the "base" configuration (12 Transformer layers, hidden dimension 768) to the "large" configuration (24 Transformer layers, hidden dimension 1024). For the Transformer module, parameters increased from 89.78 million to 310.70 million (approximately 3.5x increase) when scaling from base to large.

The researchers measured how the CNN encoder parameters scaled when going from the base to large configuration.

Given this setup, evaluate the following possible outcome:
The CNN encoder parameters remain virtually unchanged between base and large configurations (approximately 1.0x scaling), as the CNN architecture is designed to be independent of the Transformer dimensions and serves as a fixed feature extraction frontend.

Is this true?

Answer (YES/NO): YES